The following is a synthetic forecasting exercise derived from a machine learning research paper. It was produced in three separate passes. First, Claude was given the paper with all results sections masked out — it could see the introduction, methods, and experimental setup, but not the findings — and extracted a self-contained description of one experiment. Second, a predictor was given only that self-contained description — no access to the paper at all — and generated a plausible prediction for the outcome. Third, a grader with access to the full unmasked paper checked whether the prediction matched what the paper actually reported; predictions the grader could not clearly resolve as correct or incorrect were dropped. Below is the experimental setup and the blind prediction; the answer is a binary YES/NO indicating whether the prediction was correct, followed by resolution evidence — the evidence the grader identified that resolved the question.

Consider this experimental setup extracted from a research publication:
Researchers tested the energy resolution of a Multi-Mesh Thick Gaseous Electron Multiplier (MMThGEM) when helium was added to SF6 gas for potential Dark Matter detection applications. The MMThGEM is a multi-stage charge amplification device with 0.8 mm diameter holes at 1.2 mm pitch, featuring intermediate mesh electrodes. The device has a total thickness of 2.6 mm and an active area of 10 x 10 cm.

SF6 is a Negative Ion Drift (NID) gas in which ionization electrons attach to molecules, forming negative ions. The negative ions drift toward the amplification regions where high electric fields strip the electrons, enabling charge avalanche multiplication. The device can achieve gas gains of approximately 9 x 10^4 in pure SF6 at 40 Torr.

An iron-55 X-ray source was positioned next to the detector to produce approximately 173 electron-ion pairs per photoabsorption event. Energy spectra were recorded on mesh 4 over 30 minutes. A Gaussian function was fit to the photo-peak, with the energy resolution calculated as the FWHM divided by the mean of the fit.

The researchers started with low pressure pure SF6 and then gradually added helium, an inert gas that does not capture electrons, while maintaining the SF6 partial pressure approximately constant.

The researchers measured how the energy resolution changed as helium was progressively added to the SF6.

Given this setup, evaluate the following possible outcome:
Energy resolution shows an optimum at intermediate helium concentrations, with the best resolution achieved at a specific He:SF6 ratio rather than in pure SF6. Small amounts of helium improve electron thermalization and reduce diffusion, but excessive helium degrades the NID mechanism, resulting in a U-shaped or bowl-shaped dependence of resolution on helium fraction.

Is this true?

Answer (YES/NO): NO